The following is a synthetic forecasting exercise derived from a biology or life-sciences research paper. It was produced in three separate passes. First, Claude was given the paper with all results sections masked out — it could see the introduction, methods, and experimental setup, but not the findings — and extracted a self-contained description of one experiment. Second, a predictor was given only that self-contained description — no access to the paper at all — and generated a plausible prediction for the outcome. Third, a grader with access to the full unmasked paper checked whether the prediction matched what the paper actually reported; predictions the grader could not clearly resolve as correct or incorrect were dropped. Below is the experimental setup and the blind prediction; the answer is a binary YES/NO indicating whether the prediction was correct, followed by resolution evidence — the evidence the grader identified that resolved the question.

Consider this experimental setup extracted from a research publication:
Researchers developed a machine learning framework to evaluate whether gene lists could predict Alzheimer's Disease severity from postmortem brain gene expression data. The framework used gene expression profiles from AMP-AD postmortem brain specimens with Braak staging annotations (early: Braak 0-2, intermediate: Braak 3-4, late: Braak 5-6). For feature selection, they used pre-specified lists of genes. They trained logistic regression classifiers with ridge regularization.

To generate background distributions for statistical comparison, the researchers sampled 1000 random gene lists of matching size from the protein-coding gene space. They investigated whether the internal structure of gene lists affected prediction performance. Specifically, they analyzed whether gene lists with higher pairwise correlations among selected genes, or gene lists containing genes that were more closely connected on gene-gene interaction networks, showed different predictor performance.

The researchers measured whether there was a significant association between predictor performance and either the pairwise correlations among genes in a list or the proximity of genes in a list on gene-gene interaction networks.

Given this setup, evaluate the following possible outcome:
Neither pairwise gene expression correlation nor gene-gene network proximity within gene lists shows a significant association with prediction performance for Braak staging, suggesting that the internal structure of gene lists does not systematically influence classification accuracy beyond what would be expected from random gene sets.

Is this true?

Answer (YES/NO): YES